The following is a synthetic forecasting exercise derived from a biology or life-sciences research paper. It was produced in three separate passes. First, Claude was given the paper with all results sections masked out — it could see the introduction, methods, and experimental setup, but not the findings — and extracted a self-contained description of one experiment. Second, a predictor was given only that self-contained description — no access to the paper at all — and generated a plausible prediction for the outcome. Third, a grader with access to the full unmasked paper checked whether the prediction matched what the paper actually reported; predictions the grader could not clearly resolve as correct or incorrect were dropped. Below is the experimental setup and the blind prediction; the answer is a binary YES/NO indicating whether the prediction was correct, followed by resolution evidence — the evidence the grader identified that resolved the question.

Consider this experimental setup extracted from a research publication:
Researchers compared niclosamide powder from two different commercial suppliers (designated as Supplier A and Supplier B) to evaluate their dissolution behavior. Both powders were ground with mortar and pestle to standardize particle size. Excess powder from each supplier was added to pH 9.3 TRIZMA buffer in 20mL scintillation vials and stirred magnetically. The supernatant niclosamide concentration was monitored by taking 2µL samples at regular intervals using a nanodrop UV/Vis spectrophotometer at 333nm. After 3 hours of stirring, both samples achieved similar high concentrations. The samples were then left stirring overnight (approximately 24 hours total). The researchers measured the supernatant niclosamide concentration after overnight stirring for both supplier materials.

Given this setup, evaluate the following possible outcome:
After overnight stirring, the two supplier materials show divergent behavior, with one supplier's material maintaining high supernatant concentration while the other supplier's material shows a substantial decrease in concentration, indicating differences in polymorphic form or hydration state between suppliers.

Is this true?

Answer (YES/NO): YES